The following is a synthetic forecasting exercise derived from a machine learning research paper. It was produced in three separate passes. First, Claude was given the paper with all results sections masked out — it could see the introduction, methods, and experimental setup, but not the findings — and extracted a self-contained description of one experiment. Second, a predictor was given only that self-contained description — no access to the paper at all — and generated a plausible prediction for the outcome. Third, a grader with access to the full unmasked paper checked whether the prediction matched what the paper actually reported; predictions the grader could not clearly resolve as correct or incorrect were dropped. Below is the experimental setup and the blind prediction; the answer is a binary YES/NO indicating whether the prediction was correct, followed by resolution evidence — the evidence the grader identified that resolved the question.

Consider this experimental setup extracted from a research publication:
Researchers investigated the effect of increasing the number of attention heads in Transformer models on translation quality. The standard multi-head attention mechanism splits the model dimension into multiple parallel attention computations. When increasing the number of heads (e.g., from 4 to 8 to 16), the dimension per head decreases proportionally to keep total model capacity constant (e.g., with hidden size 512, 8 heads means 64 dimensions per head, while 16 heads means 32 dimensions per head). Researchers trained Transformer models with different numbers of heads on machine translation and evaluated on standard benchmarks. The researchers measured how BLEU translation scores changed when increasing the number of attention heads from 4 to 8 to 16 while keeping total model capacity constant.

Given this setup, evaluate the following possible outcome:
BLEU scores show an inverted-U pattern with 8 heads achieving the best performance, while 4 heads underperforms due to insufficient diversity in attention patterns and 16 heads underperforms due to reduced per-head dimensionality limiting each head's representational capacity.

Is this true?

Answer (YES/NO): NO